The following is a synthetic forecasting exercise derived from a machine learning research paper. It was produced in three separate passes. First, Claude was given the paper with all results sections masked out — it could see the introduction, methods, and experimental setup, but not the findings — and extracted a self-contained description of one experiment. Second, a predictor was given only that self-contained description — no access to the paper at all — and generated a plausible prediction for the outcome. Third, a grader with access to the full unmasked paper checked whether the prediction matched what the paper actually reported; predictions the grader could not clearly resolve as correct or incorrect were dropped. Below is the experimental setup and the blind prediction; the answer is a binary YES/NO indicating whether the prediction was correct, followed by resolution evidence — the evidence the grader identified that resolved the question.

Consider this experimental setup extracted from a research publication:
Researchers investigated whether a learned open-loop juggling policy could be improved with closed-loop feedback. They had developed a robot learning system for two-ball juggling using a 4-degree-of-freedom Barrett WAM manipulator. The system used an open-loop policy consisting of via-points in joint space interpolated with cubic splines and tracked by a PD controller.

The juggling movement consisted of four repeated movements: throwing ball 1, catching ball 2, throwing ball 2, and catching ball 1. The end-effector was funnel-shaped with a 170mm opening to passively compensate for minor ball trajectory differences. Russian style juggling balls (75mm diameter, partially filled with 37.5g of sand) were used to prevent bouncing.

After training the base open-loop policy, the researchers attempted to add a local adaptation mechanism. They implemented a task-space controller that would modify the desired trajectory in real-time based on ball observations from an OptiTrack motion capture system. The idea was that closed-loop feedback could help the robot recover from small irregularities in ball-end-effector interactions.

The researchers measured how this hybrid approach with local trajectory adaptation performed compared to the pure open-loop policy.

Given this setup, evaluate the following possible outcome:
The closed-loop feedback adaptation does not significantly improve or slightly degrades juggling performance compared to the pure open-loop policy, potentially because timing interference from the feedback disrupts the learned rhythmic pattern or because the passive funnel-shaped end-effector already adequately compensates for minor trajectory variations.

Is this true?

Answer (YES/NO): YES